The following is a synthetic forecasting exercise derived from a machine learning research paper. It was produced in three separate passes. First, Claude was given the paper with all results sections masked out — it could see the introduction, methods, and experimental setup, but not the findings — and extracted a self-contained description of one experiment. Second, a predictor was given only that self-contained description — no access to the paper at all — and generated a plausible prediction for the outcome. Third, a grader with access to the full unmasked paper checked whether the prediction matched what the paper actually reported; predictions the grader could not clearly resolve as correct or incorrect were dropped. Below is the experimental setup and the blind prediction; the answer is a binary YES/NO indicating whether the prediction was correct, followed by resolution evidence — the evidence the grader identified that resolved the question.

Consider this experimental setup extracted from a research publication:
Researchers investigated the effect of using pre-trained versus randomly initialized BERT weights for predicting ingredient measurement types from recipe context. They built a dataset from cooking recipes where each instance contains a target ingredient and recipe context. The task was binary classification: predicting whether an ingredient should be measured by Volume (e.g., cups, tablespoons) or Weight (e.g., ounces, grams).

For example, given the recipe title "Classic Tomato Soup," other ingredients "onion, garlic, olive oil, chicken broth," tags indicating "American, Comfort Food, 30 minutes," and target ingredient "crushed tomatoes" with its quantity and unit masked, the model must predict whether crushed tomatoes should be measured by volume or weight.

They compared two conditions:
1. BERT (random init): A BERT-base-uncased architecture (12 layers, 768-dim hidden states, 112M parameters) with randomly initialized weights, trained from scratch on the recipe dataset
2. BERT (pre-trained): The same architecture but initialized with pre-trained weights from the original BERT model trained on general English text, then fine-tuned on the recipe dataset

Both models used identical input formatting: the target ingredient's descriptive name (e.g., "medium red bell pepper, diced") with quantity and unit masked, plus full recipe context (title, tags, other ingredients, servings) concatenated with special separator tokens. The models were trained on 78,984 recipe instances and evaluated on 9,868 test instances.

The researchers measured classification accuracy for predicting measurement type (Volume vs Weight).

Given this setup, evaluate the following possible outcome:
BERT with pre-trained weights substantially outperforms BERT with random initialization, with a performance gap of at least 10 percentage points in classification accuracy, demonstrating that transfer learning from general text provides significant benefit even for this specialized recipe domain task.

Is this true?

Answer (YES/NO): NO